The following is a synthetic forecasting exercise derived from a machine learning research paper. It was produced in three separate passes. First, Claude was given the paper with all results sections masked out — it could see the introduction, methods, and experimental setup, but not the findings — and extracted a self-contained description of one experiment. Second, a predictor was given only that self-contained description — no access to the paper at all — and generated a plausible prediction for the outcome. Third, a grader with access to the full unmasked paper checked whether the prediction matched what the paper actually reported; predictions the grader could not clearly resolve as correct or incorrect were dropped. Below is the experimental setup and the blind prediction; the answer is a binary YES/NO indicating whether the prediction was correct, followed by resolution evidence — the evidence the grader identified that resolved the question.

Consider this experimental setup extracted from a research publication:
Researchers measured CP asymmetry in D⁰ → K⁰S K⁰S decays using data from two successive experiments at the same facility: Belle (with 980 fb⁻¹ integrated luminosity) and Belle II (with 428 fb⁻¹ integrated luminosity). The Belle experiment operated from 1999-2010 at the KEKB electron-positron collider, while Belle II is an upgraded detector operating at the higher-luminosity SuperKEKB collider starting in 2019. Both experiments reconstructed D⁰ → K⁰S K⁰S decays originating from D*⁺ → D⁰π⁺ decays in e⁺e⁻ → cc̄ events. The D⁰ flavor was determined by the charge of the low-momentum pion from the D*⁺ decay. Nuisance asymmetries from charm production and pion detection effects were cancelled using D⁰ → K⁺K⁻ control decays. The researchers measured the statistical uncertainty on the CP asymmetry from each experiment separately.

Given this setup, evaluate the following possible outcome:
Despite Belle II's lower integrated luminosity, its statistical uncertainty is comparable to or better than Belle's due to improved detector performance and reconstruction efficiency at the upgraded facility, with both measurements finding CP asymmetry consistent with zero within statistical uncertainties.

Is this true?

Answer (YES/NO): NO